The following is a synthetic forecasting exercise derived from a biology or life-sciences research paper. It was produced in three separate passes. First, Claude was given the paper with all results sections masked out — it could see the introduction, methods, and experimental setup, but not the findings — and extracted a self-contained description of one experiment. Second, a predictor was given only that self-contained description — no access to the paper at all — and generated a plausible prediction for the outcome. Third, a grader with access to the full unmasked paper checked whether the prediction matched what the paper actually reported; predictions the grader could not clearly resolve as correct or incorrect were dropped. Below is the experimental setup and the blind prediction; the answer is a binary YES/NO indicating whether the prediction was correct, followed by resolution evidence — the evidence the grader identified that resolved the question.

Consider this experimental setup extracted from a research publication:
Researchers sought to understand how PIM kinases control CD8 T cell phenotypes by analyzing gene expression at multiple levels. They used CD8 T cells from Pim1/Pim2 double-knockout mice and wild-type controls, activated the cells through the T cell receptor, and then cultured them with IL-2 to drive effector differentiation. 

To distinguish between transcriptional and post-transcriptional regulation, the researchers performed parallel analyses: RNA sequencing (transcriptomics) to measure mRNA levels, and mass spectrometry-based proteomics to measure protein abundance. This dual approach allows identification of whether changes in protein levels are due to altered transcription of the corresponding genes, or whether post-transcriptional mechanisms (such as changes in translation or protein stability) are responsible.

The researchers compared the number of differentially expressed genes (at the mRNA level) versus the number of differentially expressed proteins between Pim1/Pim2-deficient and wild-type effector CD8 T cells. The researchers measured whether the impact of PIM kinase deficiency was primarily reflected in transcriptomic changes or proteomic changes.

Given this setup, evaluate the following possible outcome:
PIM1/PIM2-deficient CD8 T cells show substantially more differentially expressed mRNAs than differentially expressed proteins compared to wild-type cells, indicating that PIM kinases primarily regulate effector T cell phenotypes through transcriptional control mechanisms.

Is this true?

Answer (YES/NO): NO